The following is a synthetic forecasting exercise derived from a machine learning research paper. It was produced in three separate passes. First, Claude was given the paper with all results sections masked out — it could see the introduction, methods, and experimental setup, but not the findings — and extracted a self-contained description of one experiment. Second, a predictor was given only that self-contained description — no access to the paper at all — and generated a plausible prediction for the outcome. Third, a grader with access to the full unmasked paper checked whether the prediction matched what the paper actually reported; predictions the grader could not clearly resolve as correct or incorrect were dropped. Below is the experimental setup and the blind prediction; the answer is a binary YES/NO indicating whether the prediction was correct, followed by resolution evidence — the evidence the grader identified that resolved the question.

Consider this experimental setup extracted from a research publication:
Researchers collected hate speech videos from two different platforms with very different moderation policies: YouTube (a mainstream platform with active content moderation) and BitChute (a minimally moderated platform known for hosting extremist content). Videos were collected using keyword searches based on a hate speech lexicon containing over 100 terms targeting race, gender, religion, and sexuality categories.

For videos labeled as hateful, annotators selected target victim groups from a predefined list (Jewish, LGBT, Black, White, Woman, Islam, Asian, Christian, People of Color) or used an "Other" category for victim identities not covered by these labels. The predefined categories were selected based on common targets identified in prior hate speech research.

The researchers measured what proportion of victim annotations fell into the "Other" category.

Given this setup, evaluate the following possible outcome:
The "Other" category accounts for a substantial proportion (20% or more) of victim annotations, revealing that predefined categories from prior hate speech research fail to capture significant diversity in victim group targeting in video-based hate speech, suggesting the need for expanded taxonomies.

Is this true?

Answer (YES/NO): NO